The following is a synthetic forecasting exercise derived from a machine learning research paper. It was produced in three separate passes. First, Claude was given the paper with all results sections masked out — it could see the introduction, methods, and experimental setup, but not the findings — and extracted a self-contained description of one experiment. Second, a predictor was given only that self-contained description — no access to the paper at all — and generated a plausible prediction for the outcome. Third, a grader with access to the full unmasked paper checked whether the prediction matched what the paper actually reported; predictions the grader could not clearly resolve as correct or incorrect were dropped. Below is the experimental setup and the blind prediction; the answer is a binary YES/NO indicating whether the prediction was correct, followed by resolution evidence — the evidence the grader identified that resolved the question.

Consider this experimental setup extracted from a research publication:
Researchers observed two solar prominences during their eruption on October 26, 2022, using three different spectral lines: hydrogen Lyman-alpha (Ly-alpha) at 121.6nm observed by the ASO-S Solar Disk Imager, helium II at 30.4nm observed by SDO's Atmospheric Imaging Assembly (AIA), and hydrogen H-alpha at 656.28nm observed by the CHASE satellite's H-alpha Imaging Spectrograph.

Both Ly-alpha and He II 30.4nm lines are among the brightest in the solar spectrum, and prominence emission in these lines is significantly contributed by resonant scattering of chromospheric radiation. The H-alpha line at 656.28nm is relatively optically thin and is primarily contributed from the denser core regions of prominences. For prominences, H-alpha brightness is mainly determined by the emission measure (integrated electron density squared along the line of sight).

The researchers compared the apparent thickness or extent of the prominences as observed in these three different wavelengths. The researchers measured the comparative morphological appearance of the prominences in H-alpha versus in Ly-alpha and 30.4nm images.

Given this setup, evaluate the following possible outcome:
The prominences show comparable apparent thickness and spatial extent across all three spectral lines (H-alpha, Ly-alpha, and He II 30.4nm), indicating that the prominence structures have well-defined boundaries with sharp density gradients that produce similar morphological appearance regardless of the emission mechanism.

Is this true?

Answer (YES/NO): NO